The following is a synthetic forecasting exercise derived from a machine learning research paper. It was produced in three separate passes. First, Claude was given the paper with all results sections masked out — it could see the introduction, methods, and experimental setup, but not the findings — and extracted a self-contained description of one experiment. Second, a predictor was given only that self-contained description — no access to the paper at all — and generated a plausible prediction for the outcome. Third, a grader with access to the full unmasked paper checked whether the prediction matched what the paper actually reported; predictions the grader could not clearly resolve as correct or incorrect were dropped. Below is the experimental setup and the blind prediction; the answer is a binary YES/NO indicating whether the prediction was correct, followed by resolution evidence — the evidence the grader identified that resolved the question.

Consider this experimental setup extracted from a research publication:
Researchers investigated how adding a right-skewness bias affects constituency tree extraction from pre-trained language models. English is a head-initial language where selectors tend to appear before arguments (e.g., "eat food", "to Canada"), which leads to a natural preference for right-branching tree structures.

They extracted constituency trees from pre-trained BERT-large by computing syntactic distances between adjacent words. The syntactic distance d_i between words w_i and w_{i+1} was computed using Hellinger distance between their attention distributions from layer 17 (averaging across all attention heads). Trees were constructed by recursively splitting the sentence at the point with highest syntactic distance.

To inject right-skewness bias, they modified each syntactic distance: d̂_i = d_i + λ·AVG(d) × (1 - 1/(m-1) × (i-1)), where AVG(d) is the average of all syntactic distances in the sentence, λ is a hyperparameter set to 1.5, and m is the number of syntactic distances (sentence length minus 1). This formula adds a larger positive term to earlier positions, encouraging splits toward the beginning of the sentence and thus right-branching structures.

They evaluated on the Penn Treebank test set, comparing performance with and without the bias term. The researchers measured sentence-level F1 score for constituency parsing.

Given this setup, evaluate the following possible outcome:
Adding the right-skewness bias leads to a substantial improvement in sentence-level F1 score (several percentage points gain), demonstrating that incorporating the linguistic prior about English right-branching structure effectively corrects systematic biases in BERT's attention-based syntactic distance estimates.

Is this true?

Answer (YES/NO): YES